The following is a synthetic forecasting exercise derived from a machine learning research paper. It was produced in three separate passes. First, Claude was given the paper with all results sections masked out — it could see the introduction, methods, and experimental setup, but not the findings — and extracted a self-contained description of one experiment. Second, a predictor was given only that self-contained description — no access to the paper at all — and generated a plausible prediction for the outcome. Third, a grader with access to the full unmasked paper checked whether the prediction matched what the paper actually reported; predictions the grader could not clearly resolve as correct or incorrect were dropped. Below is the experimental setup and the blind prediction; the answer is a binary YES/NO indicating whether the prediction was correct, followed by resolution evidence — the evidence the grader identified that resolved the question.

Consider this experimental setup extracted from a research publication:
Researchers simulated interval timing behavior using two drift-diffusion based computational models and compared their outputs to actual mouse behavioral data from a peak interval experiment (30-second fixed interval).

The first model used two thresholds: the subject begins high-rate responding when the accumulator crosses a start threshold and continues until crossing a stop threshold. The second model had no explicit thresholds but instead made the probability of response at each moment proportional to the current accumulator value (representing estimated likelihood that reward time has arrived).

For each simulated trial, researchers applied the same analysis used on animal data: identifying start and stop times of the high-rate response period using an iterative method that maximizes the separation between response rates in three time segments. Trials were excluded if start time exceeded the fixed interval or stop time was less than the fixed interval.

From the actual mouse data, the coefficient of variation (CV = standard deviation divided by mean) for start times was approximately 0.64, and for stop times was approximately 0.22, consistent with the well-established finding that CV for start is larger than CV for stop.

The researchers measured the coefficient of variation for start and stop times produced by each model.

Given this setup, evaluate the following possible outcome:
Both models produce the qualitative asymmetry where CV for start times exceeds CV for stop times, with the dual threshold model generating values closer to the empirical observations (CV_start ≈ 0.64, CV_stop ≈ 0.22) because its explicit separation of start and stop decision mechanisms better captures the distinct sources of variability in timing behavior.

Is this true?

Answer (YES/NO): NO